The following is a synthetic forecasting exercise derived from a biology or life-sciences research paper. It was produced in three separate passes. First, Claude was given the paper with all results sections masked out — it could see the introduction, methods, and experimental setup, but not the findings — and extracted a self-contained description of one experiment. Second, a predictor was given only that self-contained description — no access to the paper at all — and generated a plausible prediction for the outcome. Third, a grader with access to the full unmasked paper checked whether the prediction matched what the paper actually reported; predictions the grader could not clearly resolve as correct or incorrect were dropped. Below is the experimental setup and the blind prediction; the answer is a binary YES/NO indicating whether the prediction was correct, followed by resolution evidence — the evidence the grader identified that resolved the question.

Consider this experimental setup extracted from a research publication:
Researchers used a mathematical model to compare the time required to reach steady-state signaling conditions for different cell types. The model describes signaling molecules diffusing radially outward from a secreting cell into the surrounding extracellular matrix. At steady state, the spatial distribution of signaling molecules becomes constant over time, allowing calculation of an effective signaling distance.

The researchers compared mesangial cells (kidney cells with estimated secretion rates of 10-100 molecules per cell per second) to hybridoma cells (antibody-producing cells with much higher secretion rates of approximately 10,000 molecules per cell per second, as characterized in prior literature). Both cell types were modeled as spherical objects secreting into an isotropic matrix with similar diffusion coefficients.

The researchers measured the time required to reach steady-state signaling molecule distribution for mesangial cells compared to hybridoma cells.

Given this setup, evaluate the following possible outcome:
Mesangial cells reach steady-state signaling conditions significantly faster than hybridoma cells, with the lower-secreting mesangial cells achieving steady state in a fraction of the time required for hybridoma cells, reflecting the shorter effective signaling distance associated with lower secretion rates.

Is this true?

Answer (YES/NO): YES